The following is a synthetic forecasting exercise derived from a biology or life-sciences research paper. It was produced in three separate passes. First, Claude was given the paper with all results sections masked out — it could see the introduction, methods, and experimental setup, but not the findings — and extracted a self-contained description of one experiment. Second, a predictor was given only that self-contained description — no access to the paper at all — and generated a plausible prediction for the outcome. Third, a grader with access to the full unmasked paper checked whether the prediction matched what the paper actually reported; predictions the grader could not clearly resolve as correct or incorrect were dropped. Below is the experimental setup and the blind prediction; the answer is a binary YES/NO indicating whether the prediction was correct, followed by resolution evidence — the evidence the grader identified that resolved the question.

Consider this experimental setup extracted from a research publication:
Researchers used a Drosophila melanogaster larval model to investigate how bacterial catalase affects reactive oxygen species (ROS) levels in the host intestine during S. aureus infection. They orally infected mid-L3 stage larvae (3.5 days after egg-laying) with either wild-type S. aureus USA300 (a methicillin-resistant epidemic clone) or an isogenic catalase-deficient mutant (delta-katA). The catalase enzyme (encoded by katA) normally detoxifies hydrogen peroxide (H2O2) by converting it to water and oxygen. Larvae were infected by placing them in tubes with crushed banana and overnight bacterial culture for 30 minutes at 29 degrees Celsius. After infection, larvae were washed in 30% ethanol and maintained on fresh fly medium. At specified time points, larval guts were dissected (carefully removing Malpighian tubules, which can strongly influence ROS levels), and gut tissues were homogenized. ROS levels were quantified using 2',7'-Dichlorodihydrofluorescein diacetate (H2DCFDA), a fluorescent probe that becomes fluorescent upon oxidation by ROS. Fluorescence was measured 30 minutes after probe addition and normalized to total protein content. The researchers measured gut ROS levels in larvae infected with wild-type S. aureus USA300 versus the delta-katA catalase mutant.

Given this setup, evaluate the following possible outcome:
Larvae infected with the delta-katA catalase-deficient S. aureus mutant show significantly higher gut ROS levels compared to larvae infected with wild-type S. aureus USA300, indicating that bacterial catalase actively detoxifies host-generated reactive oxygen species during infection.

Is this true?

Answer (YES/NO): YES